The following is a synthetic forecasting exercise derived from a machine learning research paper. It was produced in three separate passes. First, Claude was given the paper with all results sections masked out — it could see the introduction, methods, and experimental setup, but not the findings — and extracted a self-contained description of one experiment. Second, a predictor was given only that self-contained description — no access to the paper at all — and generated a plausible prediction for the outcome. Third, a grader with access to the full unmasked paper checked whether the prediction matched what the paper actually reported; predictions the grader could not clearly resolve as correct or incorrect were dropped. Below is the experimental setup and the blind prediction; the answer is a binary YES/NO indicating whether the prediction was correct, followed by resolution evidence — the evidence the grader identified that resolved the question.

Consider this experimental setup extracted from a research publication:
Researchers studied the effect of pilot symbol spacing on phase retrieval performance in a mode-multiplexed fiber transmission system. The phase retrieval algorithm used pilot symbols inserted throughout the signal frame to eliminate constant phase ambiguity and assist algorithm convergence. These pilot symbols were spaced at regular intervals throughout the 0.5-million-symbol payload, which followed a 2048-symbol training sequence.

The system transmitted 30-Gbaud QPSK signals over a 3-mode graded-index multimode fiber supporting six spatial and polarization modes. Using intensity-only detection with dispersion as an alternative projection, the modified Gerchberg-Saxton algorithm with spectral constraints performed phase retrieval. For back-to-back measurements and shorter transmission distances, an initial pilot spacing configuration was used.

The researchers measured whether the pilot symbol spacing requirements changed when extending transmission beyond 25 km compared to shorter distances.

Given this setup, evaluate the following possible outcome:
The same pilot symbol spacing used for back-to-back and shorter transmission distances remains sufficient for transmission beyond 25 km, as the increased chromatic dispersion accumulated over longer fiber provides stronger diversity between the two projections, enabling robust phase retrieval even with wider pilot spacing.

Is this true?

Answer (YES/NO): NO